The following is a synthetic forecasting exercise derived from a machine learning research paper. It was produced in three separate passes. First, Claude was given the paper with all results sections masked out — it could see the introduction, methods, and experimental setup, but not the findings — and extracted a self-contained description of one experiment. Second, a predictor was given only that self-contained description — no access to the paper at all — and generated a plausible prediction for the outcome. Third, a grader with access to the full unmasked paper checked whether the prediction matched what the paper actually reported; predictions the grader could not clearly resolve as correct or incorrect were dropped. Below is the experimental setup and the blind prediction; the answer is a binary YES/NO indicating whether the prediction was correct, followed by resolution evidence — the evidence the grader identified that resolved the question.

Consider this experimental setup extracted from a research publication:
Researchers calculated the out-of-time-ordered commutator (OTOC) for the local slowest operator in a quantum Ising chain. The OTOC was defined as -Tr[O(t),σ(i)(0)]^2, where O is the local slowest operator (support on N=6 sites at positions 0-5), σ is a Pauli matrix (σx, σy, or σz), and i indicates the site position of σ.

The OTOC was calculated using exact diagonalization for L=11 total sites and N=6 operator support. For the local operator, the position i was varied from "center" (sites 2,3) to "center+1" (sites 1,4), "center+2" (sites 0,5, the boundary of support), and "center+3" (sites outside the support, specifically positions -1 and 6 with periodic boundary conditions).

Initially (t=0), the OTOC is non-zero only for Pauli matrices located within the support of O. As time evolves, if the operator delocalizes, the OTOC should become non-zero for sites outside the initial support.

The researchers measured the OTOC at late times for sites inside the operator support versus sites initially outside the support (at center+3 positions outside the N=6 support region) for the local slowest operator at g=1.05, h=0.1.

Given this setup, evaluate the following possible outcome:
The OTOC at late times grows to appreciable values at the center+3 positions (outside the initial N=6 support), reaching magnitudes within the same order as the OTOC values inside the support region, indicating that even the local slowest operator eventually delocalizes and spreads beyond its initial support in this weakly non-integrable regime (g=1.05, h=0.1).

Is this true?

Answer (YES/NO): YES